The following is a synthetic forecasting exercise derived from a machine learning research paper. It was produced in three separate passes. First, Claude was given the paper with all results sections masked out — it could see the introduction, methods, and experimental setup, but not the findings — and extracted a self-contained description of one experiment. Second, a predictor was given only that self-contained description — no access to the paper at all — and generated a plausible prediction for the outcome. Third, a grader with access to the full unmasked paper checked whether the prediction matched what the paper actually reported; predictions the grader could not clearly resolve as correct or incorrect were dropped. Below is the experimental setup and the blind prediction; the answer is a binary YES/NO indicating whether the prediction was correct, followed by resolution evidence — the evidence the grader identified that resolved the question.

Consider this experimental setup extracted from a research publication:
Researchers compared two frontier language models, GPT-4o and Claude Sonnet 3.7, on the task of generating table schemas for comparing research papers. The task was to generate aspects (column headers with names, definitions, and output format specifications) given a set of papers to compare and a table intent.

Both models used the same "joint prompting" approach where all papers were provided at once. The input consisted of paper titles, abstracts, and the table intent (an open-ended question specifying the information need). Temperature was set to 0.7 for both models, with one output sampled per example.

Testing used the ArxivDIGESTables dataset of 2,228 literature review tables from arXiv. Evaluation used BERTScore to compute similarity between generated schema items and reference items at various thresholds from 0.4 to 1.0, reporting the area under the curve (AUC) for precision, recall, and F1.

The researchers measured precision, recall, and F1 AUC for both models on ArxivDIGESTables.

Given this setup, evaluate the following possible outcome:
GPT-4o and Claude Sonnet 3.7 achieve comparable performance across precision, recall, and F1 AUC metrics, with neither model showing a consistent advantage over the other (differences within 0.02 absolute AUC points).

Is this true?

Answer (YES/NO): NO